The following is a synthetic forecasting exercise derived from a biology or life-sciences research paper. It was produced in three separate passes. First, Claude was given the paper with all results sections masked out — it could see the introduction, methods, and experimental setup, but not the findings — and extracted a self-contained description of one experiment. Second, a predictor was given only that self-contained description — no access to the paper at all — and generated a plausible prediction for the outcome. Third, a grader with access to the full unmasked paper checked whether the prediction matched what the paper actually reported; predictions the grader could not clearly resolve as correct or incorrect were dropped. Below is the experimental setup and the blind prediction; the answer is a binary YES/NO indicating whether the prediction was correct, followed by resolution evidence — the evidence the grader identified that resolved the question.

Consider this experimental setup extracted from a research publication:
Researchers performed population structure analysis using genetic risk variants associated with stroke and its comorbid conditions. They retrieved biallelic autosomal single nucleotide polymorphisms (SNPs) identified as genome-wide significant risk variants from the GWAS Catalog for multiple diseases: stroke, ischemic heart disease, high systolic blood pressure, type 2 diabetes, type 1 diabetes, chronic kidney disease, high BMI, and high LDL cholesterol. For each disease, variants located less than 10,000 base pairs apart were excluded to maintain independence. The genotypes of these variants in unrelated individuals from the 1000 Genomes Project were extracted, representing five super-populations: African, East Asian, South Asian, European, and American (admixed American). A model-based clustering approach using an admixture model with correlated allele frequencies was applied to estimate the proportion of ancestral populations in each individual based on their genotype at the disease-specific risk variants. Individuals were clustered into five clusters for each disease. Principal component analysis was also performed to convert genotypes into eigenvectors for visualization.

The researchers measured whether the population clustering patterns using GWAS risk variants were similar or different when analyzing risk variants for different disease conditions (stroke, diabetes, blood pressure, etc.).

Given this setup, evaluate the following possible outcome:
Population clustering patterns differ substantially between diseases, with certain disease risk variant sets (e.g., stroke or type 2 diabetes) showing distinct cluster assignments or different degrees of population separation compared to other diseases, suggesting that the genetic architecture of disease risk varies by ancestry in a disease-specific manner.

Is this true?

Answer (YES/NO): NO